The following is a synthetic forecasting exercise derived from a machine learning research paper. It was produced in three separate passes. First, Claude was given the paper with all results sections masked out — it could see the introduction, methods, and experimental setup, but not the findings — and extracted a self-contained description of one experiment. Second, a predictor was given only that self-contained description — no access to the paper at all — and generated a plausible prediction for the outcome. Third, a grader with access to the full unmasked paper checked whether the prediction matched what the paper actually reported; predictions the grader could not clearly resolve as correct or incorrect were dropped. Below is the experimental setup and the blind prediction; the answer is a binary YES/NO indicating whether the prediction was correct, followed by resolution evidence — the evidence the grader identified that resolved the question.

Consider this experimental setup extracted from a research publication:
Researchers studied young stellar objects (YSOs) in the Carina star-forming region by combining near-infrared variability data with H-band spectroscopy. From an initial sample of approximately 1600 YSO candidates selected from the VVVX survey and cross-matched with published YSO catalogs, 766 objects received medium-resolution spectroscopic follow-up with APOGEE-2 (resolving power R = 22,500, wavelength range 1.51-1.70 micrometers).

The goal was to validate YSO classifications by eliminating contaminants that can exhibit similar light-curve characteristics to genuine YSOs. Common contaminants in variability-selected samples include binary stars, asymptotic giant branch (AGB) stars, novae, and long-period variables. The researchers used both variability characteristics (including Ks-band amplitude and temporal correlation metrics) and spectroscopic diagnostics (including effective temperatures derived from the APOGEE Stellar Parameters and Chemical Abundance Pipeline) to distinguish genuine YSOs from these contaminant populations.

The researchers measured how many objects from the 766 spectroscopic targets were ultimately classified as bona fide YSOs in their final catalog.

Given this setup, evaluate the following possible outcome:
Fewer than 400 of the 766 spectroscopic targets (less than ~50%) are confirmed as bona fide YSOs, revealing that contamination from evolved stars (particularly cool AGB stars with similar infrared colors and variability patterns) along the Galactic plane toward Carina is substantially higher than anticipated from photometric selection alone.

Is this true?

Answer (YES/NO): NO